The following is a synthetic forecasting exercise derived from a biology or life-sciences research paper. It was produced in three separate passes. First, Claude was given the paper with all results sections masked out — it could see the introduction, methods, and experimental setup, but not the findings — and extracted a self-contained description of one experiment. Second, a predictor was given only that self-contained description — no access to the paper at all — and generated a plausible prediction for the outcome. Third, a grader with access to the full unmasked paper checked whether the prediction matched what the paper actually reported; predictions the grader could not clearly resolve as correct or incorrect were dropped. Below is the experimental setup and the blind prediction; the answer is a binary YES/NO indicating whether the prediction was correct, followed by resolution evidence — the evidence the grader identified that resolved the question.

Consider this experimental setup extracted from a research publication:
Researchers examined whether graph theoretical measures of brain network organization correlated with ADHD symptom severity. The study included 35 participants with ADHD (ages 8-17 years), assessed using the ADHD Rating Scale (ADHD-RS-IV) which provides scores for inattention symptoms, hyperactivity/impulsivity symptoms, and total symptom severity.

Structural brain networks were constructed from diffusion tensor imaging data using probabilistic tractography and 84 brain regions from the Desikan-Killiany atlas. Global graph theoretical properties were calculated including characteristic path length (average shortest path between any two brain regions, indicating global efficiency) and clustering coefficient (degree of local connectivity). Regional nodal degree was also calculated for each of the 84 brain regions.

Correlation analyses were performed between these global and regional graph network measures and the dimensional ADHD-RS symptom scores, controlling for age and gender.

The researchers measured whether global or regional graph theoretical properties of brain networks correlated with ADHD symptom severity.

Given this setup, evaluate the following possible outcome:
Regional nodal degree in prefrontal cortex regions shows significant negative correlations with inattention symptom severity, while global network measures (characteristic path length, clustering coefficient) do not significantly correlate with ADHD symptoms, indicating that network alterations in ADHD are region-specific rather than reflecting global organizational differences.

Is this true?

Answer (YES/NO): NO